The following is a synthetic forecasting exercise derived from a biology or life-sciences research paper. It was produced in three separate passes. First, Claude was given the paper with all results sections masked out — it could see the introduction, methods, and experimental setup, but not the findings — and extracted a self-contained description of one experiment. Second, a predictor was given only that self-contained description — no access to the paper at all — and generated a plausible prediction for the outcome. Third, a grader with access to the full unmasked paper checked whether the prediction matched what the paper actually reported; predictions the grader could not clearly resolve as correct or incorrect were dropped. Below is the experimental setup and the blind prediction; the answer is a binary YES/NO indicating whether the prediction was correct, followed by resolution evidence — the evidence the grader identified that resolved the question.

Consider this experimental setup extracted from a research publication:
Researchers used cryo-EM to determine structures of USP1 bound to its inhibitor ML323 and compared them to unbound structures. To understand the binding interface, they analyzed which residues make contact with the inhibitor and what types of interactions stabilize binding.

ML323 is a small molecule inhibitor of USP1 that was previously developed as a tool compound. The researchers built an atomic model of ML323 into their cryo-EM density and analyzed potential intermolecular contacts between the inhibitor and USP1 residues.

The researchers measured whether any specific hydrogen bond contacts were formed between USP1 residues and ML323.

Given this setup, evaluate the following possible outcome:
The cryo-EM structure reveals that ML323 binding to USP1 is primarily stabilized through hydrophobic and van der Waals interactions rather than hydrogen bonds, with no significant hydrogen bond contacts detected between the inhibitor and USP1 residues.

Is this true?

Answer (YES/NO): NO